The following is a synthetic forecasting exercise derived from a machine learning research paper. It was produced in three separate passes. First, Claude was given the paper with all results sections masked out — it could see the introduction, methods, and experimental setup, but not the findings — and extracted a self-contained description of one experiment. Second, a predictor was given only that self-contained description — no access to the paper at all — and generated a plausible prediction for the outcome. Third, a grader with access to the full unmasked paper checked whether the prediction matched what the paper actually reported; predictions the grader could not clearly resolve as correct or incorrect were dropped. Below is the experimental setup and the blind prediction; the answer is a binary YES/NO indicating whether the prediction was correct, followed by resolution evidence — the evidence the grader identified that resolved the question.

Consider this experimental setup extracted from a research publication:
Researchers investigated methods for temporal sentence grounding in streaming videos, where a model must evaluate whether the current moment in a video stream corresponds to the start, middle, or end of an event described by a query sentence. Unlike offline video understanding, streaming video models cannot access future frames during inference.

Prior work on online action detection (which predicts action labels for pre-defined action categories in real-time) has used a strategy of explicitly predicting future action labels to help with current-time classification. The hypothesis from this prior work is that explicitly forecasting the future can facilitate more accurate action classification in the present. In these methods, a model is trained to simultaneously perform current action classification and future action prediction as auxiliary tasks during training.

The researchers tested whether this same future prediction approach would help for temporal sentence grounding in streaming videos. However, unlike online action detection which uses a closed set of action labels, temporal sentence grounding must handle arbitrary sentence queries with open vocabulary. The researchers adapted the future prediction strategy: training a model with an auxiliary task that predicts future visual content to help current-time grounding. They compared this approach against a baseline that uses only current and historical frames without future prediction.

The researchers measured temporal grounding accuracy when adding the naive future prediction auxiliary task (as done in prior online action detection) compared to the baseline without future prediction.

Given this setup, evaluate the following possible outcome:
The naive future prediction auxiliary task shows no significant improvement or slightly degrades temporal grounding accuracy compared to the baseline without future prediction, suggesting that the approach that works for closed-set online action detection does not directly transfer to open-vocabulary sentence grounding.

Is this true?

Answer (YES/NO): YES